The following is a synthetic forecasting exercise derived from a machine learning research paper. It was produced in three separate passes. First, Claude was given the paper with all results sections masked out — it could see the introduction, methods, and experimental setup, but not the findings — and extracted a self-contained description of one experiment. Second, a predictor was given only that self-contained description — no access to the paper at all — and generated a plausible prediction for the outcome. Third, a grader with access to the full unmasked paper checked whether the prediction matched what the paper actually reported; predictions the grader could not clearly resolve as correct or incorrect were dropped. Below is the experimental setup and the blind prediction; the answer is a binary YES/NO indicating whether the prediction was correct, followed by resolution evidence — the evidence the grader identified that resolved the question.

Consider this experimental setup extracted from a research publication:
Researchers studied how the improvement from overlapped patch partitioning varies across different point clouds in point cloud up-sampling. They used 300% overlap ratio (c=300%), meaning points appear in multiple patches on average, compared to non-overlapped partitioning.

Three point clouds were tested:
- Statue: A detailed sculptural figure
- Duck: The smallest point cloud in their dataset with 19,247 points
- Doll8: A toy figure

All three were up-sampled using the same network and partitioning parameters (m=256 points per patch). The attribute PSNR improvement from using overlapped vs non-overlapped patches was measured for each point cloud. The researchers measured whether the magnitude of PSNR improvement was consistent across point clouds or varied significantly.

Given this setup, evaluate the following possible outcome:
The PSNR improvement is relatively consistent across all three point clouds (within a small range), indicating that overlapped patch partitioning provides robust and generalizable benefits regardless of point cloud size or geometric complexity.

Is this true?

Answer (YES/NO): NO